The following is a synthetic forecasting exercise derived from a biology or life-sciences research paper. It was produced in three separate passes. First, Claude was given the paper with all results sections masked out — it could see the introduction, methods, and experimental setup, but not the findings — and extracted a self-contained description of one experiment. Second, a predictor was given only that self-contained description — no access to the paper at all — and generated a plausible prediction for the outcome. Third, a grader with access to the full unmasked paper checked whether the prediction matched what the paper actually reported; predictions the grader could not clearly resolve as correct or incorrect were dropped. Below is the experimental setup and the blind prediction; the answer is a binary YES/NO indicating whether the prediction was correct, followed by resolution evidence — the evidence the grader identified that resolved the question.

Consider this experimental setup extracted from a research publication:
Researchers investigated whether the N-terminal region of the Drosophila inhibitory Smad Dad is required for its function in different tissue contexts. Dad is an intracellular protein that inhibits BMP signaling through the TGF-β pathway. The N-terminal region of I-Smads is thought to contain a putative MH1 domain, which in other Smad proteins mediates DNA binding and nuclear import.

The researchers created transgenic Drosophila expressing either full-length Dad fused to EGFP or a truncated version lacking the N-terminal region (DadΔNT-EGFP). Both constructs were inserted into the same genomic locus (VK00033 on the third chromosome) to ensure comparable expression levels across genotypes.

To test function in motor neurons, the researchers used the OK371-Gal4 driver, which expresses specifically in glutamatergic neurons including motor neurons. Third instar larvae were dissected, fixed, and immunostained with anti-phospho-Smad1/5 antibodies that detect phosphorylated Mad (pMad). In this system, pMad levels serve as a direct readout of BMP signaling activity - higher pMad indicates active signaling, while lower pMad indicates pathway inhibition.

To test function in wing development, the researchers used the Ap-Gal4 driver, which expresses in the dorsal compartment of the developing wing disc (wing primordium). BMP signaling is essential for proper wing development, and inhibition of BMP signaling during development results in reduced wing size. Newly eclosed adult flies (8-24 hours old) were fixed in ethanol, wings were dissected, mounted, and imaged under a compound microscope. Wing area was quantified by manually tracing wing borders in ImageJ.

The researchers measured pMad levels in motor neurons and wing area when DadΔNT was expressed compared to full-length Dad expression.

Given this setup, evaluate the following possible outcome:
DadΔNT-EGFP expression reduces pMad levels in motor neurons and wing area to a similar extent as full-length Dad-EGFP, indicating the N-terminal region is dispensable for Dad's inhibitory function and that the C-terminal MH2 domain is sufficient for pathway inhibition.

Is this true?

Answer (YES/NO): NO